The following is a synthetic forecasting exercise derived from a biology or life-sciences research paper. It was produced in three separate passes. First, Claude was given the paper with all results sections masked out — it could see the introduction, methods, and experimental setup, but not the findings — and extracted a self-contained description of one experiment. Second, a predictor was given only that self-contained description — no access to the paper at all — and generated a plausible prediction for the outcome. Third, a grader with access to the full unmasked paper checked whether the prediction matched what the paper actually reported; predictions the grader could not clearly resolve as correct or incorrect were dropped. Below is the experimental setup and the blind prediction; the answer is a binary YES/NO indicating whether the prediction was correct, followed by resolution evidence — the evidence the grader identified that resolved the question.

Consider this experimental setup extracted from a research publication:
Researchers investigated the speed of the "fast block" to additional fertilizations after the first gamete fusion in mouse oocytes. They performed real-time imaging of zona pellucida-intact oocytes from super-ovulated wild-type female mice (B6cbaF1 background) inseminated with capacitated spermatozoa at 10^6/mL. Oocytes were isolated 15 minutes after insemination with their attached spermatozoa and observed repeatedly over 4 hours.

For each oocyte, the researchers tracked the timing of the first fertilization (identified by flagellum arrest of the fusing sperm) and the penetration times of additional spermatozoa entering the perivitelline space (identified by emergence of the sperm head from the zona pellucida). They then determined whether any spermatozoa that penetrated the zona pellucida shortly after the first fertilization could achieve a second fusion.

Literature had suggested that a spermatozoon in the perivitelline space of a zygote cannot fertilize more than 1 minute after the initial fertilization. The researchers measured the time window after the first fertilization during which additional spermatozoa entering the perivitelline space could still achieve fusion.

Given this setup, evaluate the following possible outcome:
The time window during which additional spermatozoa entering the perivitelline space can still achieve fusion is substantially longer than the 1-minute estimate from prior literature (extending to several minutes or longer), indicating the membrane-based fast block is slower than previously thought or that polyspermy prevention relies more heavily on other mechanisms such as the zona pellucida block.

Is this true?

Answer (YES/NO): YES